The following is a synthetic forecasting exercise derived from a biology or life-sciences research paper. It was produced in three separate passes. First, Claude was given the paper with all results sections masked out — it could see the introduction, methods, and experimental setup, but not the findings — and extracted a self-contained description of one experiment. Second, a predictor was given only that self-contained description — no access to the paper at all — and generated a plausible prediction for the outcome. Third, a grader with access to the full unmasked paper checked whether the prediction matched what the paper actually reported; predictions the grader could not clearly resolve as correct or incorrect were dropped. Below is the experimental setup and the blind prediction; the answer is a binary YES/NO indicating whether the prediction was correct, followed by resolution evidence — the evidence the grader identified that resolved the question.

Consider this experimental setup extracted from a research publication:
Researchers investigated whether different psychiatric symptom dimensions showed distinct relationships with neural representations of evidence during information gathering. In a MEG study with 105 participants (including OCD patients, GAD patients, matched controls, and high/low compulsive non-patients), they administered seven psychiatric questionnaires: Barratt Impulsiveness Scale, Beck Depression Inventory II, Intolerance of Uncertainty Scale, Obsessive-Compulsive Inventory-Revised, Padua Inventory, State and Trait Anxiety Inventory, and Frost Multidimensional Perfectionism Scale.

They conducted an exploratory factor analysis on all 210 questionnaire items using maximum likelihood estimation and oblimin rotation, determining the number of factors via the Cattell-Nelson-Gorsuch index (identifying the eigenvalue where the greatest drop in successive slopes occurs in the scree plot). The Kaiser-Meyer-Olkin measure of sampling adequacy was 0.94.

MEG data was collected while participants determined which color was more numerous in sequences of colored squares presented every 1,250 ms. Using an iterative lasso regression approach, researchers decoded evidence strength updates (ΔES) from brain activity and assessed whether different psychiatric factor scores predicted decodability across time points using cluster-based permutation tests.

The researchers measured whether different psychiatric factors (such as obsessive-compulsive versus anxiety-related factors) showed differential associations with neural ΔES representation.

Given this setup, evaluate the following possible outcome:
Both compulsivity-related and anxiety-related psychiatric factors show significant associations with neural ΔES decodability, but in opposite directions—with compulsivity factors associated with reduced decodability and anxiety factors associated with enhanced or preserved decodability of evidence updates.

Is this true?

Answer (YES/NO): NO